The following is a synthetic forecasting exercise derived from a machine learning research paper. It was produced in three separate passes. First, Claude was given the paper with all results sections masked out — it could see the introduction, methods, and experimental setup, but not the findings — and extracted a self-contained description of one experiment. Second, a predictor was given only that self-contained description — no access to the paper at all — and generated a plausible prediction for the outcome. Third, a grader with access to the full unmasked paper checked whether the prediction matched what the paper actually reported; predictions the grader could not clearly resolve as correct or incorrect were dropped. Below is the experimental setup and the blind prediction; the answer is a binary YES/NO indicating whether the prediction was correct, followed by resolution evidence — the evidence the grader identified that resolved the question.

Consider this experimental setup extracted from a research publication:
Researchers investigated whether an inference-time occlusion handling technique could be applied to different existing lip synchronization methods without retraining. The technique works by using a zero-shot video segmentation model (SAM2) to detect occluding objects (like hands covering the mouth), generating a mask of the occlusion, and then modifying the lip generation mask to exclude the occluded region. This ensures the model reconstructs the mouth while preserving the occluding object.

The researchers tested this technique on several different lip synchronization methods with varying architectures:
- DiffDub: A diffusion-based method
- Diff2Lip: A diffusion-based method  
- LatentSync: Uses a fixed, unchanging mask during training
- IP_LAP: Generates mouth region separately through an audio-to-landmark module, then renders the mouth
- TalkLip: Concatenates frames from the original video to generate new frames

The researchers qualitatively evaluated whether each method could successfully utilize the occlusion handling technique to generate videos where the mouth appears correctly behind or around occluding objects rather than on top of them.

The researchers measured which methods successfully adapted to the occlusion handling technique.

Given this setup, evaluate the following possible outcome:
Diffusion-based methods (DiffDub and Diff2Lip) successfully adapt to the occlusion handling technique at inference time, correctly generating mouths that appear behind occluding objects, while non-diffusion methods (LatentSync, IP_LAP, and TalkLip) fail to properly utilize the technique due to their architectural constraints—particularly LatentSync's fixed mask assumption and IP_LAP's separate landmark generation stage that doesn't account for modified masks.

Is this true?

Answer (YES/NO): NO